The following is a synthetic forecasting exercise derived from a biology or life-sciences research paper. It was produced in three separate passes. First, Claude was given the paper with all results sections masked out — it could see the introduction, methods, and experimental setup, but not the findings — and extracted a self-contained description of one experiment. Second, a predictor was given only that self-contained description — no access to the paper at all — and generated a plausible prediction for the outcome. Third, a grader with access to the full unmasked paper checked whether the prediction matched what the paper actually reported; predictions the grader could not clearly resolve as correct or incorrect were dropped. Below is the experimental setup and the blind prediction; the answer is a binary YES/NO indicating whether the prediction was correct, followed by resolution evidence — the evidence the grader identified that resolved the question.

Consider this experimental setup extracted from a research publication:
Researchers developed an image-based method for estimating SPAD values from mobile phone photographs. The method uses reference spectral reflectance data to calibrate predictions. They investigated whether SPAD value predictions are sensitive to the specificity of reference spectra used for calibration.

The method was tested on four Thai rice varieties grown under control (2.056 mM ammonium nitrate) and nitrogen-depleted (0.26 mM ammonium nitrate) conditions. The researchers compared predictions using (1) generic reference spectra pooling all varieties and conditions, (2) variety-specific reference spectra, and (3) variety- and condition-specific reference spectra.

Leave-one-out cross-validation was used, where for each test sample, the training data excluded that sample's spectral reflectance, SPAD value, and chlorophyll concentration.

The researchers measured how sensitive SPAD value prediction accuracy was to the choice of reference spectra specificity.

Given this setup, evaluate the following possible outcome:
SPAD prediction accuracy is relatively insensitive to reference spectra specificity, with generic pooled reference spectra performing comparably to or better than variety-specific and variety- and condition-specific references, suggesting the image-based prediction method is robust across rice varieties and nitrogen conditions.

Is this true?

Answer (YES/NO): NO